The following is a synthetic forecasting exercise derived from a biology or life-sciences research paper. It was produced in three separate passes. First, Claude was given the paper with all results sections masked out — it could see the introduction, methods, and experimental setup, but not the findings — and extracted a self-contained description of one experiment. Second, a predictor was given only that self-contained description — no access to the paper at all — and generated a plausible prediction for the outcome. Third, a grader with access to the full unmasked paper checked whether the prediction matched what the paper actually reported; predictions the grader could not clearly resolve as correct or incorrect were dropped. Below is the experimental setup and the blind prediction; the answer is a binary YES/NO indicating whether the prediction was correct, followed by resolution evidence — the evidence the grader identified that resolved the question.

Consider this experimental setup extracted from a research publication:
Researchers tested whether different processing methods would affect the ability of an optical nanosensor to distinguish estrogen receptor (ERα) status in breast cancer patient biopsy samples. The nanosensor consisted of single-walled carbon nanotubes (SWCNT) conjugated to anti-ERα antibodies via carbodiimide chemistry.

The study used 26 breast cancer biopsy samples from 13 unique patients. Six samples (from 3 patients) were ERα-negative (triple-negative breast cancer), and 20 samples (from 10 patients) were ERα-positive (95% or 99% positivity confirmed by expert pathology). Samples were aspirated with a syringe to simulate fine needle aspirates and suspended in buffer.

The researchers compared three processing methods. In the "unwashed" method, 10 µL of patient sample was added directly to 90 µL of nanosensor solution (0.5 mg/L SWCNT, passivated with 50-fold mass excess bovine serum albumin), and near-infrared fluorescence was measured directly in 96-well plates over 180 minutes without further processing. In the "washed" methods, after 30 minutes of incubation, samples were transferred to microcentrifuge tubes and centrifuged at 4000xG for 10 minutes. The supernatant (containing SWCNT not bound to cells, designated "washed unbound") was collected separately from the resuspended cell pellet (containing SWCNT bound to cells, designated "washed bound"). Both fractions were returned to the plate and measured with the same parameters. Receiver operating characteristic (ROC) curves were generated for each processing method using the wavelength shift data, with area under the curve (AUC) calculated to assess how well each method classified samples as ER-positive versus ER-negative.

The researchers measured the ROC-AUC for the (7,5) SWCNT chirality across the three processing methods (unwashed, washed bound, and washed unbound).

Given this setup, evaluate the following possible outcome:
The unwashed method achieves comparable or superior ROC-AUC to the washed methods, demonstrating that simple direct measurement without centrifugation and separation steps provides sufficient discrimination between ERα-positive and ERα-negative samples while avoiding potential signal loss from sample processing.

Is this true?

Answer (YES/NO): YES